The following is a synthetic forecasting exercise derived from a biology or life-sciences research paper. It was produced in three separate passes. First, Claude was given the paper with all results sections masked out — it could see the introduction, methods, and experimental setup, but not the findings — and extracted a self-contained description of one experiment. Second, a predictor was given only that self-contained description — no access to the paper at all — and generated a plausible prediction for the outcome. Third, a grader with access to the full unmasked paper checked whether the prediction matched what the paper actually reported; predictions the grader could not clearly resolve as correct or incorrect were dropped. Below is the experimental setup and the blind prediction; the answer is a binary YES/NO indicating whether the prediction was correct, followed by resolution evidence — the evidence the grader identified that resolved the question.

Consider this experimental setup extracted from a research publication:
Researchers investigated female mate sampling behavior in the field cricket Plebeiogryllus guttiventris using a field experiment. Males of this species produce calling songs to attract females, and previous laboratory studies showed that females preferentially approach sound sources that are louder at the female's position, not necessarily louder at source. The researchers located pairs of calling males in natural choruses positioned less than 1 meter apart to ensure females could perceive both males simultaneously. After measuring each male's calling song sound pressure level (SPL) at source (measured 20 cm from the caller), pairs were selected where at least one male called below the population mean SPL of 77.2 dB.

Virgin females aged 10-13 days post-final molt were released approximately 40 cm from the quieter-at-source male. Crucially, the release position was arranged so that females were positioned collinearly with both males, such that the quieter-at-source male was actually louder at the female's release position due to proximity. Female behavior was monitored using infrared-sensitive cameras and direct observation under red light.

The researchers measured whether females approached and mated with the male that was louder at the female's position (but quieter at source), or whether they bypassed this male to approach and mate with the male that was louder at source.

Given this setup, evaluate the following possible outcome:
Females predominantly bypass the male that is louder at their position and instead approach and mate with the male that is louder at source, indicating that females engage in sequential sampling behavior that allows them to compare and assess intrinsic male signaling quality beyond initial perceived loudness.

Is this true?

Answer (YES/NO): NO